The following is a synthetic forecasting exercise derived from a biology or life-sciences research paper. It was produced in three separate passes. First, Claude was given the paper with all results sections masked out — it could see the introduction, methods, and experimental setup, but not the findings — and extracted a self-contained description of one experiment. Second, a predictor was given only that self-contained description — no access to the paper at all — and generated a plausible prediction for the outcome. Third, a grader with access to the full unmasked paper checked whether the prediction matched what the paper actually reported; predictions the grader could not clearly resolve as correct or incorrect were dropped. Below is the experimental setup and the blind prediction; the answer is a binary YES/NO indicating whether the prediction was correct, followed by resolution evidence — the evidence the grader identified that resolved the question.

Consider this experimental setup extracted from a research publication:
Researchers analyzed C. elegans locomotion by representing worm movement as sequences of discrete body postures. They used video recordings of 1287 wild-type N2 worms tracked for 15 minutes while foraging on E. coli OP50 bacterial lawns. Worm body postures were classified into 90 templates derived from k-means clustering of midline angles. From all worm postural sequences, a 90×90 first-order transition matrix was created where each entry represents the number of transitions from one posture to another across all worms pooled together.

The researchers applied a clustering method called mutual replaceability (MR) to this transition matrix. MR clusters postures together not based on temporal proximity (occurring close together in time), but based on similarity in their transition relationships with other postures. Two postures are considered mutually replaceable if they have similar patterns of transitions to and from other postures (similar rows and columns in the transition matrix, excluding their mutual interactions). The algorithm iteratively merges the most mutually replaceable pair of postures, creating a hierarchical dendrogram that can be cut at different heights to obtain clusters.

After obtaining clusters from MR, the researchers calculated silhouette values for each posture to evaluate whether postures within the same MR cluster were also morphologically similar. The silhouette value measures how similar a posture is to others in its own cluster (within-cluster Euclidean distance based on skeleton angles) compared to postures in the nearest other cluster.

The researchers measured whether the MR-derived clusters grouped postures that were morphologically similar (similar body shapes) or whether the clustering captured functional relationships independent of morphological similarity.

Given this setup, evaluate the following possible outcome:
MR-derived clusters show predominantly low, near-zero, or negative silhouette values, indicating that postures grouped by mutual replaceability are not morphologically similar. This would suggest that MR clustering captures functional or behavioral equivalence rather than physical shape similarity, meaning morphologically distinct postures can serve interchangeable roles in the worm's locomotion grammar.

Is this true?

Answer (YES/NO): YES